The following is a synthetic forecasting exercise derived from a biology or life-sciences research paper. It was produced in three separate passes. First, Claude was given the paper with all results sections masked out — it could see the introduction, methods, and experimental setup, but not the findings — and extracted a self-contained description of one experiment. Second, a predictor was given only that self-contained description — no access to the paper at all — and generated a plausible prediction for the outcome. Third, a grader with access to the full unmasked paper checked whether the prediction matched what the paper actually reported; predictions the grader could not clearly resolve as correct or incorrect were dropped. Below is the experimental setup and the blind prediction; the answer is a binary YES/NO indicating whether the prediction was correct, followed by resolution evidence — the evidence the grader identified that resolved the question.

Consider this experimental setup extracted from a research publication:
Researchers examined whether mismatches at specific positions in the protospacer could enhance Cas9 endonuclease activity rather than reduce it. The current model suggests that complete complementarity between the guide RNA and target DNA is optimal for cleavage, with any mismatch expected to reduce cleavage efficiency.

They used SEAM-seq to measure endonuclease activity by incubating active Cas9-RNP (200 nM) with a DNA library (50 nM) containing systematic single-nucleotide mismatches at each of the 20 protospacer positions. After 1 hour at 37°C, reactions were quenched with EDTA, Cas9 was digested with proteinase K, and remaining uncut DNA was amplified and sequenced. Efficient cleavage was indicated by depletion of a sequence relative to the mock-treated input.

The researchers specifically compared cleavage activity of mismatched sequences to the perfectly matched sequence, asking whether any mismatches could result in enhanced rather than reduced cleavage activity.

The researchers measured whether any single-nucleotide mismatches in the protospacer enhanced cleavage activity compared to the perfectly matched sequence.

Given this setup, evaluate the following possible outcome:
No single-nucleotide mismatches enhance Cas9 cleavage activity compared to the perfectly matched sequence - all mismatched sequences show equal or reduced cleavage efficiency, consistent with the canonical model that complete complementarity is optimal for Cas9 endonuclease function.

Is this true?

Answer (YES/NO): NO